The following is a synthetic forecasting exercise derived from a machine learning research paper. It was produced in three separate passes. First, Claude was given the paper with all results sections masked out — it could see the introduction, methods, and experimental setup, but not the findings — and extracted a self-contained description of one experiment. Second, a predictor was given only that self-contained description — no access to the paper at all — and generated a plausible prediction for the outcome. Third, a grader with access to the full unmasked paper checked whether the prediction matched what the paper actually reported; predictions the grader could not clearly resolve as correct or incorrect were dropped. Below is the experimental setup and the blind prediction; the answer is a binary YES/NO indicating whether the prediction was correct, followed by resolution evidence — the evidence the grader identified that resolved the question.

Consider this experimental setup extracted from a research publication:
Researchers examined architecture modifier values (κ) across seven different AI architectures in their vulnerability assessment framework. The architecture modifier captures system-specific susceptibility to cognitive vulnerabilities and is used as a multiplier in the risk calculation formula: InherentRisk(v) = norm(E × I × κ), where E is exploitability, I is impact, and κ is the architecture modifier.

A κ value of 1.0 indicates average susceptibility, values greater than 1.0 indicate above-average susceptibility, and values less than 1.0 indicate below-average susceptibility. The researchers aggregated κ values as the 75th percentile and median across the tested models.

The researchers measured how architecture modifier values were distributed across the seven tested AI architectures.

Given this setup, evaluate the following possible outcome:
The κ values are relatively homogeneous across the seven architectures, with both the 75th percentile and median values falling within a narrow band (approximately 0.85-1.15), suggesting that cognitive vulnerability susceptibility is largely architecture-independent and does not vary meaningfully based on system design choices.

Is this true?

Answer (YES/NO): NO